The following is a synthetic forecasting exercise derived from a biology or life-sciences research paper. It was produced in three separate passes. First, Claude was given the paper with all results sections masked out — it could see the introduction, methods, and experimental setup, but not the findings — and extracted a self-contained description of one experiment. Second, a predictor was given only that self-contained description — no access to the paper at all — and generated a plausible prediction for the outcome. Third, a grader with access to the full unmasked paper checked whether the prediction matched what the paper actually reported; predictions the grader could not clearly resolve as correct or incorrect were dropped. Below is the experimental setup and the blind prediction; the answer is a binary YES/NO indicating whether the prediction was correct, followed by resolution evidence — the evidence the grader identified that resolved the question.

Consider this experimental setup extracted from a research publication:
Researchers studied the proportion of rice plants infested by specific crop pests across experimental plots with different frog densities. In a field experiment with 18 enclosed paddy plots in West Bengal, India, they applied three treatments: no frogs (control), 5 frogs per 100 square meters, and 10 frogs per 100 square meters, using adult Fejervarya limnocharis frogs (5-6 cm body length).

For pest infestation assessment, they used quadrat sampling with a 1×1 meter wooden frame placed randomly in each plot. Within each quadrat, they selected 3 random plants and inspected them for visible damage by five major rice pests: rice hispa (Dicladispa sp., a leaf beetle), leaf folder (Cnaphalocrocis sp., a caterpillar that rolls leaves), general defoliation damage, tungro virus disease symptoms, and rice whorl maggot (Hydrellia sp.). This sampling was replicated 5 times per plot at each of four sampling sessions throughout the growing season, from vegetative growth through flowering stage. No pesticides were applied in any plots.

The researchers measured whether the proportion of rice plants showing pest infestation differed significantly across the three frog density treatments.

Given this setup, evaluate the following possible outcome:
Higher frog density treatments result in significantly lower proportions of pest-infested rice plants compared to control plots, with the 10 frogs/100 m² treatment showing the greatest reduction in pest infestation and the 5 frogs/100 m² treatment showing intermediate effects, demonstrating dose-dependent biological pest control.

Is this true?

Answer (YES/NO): NO